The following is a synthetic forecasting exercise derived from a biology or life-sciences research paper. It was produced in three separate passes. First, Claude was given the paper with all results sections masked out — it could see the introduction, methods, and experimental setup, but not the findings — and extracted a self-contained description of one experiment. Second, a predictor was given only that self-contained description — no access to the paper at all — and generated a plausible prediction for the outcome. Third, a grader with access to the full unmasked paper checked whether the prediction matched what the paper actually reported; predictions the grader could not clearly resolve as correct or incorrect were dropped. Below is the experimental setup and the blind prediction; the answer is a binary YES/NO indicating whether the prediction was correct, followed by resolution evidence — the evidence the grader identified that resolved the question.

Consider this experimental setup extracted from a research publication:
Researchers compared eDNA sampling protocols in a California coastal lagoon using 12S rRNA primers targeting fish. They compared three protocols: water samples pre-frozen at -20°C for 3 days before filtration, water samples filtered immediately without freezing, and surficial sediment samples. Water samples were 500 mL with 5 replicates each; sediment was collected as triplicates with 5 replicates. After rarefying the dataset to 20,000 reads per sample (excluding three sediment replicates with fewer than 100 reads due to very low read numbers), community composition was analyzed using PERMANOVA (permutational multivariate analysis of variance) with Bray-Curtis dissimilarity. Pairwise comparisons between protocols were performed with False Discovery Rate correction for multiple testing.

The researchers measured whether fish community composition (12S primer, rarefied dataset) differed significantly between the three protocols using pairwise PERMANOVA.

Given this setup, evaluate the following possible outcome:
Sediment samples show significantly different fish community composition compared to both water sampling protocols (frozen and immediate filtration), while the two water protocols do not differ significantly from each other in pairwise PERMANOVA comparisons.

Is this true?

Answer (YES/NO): NO